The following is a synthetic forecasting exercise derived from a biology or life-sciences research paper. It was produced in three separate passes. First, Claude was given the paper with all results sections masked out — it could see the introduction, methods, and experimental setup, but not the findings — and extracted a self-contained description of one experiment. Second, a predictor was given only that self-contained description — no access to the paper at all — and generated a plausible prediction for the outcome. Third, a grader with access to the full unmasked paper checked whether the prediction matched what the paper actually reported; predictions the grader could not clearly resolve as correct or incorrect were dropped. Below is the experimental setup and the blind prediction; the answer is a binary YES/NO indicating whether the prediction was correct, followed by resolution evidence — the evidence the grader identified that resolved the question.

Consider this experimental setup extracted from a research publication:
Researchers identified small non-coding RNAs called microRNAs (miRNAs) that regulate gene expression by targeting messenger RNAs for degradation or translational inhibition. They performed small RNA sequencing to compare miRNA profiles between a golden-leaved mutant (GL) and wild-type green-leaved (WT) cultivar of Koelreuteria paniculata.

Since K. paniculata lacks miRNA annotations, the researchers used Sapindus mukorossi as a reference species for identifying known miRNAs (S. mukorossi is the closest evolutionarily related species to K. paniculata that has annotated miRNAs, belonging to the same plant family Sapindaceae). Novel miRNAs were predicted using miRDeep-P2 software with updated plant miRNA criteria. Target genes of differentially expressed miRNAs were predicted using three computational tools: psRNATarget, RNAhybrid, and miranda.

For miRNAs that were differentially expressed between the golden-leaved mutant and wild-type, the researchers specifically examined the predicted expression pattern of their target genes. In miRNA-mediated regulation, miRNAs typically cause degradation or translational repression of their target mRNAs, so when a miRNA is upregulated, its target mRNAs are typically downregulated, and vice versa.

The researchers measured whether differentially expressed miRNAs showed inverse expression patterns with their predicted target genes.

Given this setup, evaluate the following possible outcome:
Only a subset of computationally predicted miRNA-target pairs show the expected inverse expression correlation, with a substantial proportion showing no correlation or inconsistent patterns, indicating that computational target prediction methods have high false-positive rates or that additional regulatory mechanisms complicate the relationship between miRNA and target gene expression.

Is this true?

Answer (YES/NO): NO